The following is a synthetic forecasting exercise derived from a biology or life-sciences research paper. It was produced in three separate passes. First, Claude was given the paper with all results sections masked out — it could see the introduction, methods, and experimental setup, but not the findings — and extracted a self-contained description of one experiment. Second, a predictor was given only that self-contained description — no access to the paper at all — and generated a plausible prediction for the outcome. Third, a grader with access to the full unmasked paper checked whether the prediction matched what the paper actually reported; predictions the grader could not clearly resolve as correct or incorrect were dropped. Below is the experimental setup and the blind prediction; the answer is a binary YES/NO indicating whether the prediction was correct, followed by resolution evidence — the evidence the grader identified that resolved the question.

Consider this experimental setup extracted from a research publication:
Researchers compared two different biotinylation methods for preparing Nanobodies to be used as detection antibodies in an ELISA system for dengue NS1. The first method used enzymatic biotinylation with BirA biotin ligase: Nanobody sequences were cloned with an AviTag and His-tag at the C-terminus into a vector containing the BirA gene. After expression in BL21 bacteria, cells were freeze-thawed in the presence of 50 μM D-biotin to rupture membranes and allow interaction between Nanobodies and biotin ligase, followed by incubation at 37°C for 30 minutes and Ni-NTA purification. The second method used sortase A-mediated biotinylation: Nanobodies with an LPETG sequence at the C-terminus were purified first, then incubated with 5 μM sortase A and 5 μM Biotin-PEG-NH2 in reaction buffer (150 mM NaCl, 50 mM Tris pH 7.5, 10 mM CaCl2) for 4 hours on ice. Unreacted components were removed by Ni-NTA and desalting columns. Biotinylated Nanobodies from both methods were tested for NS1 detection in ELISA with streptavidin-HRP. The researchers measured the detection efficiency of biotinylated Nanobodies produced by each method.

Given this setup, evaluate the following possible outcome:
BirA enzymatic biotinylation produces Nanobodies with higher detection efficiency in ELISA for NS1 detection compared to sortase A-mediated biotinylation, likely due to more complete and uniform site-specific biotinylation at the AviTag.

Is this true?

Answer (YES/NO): NO